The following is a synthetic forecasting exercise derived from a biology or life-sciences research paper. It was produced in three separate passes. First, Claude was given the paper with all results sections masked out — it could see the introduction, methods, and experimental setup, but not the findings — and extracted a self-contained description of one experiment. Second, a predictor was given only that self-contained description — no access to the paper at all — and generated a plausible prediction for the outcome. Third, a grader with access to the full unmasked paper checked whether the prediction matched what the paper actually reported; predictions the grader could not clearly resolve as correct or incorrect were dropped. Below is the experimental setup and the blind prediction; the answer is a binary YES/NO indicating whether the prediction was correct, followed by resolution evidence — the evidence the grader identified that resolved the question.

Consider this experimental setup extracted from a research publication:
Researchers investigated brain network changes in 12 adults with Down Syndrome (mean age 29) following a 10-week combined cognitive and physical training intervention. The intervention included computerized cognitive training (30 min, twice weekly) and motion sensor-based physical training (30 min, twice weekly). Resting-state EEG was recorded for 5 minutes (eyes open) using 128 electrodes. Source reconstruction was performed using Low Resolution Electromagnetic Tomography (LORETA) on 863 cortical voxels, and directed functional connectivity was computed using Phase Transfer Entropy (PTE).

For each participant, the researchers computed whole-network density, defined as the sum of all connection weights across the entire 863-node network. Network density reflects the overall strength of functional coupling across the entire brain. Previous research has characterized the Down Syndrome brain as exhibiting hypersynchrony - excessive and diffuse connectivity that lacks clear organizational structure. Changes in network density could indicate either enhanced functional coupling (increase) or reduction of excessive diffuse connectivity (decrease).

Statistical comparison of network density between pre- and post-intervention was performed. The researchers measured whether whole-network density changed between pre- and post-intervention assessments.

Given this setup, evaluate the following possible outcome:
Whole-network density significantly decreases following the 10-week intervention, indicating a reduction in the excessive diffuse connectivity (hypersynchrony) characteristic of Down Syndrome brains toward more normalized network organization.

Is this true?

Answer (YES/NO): NO